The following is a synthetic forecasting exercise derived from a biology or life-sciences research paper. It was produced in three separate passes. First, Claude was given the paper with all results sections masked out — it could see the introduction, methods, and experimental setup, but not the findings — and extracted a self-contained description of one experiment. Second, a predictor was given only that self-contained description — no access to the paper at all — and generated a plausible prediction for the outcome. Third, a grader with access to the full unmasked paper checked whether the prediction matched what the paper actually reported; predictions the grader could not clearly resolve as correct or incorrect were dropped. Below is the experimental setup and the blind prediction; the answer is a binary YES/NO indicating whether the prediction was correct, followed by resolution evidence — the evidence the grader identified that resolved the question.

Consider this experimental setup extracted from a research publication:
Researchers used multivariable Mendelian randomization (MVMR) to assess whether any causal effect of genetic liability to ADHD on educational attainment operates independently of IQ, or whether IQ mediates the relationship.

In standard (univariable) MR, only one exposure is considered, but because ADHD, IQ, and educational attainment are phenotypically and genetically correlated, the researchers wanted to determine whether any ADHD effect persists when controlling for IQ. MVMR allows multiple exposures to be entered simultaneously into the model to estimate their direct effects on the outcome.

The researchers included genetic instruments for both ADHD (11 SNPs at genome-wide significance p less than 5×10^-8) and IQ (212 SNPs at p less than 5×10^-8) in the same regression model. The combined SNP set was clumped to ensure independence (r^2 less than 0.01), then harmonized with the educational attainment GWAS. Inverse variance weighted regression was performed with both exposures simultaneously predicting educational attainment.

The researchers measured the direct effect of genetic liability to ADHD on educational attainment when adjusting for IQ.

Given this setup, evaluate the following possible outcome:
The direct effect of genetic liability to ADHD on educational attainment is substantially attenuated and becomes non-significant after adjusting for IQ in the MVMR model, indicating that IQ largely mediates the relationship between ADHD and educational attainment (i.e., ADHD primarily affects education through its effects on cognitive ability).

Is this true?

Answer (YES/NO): NO